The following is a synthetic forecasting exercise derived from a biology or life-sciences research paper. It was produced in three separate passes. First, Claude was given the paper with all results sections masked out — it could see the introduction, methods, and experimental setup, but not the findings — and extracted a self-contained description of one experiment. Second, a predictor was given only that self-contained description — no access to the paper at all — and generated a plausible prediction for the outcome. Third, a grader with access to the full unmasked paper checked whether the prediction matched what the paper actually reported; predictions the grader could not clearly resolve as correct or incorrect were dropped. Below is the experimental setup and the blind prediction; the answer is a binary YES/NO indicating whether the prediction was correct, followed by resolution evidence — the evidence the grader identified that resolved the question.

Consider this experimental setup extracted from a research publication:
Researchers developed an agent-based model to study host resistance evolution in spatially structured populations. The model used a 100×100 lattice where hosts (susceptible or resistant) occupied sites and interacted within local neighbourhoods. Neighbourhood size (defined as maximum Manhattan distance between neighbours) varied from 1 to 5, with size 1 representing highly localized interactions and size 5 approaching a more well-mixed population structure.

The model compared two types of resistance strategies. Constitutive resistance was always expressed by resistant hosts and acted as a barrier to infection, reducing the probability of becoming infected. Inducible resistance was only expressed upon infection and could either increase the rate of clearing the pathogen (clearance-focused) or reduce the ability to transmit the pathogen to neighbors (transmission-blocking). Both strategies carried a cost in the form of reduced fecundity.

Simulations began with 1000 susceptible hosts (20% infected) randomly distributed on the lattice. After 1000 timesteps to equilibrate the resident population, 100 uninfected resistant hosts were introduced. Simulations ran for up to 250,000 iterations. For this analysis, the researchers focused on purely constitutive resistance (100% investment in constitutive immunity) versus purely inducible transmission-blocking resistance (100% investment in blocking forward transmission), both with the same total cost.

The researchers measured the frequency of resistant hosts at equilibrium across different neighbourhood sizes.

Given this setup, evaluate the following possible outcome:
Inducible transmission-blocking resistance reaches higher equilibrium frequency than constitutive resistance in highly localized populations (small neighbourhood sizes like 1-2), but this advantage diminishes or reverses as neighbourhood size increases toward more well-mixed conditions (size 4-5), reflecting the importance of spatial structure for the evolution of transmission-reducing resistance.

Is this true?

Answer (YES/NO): YES